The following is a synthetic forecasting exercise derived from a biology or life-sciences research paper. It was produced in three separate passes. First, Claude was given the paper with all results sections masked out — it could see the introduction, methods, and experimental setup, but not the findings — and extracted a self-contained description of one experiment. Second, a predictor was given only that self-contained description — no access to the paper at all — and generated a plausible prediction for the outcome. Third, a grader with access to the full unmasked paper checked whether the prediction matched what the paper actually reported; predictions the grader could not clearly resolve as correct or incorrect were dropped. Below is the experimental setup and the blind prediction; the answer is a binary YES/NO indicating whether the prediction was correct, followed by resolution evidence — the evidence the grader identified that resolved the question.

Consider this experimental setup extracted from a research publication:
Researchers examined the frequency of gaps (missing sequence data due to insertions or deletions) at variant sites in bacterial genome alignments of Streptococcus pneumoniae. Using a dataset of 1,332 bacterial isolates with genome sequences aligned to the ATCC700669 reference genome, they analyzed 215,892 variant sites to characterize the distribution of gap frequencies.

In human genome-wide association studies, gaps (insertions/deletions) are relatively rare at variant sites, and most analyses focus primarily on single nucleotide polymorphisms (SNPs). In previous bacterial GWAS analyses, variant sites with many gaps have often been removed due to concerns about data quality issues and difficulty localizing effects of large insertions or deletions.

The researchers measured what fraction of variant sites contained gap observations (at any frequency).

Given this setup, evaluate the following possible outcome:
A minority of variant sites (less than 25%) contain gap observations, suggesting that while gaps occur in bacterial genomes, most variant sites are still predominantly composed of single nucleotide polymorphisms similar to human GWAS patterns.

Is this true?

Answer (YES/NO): NO